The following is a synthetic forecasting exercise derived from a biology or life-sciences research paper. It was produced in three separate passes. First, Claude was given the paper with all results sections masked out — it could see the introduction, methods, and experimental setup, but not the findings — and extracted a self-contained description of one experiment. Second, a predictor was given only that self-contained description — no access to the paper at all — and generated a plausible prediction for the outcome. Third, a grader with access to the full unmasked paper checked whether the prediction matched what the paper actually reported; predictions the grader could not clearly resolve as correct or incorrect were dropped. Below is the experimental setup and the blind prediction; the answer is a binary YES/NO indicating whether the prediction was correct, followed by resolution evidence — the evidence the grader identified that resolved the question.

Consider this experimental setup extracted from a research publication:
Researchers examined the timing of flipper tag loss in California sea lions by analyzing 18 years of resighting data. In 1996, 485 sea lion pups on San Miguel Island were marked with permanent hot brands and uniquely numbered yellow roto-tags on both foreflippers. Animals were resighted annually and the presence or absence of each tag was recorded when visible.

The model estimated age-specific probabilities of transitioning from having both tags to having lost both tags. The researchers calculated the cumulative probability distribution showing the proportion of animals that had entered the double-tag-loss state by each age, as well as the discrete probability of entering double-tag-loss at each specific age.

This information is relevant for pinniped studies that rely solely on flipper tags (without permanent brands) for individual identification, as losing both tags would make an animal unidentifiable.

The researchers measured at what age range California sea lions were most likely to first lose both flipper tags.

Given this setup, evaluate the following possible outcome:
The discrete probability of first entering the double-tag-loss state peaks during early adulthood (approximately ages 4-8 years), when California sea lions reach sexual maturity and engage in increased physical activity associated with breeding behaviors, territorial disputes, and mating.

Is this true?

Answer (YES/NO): YES